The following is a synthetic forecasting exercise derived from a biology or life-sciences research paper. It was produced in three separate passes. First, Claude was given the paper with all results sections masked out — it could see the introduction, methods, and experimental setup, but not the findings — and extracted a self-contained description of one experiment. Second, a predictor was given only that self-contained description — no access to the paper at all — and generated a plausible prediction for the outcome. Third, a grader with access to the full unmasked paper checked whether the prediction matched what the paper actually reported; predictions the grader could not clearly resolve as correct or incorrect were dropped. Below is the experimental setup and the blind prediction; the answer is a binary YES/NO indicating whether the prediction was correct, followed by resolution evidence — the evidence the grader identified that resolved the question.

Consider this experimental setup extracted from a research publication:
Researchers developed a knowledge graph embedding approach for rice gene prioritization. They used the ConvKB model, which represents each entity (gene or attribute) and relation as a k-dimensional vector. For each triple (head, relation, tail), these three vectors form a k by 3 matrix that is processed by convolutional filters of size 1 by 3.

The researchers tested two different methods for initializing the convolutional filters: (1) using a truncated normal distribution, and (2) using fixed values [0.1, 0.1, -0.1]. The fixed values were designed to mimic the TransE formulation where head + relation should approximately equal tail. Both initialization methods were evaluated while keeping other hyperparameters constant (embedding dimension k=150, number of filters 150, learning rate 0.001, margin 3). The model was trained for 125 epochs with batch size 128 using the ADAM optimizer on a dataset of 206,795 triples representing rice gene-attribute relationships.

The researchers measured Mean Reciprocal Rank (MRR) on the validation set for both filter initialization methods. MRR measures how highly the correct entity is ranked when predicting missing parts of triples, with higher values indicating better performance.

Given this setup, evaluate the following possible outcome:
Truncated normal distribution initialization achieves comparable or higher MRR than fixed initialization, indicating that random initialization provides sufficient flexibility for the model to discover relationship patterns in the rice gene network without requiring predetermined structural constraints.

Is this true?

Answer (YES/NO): YES